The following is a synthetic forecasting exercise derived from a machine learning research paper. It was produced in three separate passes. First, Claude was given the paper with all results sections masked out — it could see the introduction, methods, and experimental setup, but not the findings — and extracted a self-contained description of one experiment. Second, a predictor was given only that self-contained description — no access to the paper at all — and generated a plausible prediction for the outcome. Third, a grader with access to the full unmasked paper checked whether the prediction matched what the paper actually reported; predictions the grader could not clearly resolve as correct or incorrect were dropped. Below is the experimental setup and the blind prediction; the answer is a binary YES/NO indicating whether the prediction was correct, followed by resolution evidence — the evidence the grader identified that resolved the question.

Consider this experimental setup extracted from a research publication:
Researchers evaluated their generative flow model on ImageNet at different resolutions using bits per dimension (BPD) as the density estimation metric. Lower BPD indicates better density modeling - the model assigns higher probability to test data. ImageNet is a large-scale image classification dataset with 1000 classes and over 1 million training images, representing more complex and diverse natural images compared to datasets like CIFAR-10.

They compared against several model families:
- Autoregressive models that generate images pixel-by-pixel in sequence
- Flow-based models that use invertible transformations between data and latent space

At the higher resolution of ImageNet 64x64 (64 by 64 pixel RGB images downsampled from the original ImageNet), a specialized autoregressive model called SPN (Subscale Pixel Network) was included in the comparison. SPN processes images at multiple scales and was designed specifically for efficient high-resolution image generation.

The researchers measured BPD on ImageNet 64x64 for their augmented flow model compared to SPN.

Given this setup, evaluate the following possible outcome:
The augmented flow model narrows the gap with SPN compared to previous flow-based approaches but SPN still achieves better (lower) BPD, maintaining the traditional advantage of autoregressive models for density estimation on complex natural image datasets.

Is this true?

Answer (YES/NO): YES